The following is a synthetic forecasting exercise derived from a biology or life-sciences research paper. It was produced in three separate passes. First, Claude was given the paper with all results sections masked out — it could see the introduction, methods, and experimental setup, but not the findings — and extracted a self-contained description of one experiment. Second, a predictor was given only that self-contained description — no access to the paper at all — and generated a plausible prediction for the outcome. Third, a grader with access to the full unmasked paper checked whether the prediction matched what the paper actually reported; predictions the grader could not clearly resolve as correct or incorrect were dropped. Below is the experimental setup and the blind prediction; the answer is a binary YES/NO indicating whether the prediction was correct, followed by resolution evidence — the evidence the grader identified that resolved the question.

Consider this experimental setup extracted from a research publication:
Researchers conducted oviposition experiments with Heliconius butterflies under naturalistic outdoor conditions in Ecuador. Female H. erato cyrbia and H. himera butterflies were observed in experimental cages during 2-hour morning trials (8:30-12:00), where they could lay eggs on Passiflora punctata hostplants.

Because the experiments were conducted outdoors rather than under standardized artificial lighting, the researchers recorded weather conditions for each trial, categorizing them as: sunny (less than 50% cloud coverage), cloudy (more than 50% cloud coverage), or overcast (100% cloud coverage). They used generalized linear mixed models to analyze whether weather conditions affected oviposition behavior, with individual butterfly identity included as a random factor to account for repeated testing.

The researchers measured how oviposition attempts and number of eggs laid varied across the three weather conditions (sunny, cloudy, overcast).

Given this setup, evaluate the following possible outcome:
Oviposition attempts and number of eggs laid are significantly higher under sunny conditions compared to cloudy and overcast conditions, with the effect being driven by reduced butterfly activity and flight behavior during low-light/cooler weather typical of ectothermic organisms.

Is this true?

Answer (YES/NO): NO